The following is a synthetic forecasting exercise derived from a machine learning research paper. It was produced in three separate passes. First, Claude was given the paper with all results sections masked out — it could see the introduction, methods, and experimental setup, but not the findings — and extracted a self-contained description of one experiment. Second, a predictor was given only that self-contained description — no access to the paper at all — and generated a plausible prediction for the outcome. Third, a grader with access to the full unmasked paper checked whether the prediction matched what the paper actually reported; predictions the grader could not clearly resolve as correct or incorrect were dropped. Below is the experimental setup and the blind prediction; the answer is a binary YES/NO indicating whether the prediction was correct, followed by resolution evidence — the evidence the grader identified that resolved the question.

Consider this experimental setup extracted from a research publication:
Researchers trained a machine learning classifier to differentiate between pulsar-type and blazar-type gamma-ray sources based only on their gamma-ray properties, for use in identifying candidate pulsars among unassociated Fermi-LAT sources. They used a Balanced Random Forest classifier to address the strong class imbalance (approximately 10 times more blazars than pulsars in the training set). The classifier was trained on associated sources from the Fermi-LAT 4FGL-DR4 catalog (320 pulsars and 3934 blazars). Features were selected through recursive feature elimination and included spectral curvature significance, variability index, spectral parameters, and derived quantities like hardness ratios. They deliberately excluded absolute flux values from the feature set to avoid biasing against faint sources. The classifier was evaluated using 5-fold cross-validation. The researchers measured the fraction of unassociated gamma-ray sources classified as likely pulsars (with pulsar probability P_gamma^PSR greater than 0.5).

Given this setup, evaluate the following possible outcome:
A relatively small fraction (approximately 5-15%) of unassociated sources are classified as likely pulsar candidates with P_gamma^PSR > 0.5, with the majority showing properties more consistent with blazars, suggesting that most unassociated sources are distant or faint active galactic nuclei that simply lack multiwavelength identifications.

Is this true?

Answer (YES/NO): NO